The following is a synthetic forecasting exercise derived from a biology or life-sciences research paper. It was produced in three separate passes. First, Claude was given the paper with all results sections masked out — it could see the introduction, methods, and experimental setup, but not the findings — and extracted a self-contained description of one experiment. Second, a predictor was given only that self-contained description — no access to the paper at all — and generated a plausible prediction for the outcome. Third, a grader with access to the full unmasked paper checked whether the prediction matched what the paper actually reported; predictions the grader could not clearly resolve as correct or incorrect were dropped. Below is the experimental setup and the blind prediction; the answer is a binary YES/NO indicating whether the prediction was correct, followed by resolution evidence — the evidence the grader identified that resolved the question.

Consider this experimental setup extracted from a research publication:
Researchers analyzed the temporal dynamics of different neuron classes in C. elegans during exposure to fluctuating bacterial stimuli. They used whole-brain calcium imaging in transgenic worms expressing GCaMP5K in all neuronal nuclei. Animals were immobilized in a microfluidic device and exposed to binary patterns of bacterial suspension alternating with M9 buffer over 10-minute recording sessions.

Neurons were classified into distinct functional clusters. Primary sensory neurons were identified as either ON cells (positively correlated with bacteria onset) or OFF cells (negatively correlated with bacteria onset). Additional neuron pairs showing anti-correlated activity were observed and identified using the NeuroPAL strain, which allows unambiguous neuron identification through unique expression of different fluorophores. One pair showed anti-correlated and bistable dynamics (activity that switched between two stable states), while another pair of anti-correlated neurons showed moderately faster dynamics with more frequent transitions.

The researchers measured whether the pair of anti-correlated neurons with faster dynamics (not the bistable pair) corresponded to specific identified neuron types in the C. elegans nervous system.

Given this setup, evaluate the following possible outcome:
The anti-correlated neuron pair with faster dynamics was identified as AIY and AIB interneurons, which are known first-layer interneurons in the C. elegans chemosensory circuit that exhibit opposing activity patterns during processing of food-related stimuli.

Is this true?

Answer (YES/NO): NO